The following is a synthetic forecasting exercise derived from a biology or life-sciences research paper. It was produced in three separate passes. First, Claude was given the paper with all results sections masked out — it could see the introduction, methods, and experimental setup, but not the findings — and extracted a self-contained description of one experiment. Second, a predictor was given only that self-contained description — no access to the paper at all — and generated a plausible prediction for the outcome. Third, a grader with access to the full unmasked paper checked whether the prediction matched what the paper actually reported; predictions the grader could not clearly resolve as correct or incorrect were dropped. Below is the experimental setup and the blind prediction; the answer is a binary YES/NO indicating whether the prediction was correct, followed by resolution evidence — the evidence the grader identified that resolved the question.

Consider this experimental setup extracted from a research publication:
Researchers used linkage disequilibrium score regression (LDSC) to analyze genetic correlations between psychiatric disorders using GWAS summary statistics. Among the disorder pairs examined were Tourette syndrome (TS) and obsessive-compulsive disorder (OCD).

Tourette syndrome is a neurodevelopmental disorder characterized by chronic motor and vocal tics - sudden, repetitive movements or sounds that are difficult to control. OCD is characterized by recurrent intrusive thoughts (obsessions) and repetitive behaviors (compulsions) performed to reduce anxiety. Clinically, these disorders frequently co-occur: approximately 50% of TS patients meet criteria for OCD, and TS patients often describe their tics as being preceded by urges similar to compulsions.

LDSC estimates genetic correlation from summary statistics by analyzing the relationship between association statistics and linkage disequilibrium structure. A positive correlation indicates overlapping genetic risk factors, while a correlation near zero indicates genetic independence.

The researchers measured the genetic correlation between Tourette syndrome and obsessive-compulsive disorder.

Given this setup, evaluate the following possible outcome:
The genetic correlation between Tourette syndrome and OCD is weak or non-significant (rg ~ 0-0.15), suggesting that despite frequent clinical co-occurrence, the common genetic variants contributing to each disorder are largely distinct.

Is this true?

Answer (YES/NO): NO